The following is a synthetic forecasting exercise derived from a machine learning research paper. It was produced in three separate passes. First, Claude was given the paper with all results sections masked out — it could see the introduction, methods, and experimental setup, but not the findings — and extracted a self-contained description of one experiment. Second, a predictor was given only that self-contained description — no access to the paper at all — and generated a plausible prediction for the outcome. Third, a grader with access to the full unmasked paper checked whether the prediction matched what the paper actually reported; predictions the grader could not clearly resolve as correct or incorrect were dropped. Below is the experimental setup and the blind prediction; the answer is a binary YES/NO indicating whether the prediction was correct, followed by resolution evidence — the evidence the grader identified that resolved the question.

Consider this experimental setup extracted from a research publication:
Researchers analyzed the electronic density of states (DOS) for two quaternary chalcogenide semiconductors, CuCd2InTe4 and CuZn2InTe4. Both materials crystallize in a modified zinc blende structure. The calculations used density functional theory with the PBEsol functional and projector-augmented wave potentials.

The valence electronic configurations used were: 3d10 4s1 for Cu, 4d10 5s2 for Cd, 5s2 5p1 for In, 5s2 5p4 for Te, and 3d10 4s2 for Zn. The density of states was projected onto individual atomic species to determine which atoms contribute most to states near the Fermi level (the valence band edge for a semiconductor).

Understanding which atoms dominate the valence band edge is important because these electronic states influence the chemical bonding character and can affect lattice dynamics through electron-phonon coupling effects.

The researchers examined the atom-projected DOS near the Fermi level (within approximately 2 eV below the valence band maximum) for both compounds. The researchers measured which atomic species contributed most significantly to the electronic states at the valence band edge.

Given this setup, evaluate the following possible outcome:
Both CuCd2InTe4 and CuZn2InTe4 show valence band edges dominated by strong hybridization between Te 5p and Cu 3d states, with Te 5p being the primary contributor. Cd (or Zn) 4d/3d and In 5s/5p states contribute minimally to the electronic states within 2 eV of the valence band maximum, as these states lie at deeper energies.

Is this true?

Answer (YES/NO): NO